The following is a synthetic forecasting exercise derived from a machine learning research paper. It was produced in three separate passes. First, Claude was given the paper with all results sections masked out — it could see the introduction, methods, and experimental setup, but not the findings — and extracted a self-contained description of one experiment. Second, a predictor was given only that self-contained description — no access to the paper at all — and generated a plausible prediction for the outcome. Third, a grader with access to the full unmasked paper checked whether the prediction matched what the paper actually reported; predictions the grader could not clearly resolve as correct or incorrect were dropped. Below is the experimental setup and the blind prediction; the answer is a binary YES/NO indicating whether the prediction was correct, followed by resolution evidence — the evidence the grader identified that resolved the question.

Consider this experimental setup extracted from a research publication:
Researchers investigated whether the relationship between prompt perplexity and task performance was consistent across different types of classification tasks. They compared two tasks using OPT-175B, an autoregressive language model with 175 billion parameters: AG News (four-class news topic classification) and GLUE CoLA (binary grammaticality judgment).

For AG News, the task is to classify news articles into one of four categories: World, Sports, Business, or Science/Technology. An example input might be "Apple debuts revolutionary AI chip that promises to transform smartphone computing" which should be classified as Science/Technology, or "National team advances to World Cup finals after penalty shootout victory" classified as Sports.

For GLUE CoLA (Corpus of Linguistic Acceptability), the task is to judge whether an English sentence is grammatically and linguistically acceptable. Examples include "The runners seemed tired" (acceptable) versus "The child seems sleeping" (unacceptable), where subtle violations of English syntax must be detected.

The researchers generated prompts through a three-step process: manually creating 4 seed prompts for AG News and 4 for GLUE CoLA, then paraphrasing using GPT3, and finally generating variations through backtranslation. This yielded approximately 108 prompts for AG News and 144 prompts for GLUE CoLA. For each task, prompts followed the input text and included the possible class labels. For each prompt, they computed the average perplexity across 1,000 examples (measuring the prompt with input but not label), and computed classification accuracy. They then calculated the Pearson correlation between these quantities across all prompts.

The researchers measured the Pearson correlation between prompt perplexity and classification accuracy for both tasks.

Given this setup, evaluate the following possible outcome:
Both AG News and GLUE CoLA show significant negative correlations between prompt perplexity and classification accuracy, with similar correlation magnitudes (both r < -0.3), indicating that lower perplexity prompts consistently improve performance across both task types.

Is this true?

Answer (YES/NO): NO